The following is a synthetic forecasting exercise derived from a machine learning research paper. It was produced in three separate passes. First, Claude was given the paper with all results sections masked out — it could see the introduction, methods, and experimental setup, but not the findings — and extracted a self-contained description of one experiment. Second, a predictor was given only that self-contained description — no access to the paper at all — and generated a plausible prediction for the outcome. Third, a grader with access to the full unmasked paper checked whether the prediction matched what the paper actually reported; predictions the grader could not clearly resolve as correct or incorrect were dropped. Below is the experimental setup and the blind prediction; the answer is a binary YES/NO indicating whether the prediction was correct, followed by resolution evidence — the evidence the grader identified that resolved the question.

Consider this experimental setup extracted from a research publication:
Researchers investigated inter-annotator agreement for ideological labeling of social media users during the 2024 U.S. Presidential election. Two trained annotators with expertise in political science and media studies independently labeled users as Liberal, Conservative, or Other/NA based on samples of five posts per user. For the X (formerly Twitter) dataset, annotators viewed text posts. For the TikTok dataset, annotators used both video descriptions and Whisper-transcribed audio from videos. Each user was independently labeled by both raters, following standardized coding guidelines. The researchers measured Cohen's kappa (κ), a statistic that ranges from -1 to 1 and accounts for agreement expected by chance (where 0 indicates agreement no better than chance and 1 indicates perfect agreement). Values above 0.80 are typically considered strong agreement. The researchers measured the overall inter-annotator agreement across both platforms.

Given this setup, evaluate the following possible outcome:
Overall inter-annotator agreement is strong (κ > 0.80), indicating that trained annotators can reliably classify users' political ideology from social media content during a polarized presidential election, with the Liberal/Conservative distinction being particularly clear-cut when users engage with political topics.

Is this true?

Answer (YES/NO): YES